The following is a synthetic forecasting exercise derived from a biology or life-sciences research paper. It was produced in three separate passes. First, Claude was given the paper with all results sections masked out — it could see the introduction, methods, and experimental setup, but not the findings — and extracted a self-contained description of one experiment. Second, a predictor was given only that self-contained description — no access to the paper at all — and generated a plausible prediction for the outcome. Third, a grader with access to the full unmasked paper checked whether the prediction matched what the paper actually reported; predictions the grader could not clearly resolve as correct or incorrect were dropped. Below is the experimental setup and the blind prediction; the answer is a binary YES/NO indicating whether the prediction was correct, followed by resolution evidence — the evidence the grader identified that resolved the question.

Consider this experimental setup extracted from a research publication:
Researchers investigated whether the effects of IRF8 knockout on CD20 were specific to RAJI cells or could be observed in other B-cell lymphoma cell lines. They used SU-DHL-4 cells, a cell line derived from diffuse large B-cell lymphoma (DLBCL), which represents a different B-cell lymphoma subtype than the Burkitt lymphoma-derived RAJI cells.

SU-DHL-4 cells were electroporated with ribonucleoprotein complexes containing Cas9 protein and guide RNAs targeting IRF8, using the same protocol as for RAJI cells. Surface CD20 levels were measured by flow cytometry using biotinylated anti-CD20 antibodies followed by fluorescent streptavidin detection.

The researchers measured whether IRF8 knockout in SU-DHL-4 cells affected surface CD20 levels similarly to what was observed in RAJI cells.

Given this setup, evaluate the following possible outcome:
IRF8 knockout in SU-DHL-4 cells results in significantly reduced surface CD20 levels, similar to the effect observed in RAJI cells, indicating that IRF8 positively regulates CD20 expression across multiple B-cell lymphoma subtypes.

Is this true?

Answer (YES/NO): YES